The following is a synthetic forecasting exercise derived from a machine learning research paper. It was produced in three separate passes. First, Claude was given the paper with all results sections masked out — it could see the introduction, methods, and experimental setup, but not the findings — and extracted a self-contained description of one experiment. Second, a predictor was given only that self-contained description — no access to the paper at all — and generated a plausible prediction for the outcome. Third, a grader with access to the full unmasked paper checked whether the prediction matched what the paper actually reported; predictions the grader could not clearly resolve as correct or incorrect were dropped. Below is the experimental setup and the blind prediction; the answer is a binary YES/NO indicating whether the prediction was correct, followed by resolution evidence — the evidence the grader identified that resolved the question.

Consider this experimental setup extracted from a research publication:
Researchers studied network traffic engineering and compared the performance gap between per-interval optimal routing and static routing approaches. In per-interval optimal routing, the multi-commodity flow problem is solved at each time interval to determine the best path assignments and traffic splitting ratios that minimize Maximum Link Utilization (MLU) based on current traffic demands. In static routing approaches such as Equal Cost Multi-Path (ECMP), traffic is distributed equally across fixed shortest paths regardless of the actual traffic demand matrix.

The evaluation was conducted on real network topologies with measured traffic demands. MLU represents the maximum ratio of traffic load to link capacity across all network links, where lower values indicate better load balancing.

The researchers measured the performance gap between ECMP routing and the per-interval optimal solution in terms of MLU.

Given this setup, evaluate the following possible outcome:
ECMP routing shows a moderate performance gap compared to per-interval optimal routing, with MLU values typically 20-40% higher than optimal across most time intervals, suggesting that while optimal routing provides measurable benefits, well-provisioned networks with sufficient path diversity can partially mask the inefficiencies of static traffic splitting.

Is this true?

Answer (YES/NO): NO